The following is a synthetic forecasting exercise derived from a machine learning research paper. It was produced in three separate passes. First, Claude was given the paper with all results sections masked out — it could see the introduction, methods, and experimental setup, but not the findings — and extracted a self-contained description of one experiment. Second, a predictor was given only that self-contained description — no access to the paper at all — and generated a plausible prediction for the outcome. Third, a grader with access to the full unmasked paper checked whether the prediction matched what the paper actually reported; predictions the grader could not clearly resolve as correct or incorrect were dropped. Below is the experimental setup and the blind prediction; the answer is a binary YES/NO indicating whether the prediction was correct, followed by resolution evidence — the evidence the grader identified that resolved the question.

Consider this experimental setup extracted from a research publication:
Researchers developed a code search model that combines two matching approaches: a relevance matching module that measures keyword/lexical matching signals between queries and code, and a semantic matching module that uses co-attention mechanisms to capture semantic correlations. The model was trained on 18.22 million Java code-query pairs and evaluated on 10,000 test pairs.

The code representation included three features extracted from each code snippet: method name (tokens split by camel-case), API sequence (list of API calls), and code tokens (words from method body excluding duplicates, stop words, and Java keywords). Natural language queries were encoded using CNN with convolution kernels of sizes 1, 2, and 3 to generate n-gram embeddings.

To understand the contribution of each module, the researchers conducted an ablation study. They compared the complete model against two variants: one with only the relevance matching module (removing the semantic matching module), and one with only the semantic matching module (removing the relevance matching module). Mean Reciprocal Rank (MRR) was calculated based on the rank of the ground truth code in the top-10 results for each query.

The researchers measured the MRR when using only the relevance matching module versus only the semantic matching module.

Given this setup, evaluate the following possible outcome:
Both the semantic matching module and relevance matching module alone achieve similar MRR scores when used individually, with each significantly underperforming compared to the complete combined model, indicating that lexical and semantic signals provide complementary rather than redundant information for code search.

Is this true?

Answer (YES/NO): NO